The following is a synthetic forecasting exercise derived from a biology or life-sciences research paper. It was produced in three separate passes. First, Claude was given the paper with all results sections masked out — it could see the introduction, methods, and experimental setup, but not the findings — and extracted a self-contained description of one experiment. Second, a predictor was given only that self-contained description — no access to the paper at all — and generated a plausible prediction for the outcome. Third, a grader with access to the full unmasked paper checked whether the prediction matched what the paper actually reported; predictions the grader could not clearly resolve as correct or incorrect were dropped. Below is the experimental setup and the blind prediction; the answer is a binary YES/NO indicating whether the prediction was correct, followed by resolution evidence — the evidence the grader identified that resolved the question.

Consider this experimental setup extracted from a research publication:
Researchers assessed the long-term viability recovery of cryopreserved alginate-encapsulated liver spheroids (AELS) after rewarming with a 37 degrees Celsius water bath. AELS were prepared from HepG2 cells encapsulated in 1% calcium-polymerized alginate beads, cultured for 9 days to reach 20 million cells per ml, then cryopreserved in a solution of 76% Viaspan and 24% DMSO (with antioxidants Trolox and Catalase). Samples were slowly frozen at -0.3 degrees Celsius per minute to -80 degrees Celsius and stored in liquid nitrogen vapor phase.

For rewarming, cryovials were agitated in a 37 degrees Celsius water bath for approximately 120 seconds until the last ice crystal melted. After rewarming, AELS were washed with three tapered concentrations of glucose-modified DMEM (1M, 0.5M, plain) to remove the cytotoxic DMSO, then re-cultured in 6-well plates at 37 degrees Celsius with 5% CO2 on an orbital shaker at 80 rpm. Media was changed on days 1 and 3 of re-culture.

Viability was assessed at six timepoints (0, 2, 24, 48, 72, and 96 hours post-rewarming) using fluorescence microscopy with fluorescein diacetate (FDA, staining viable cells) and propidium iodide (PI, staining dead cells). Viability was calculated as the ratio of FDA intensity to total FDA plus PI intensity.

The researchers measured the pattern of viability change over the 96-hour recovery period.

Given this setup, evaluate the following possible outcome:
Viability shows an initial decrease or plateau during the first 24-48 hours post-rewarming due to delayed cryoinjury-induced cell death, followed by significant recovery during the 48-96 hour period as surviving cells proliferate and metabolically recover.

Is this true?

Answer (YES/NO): YES